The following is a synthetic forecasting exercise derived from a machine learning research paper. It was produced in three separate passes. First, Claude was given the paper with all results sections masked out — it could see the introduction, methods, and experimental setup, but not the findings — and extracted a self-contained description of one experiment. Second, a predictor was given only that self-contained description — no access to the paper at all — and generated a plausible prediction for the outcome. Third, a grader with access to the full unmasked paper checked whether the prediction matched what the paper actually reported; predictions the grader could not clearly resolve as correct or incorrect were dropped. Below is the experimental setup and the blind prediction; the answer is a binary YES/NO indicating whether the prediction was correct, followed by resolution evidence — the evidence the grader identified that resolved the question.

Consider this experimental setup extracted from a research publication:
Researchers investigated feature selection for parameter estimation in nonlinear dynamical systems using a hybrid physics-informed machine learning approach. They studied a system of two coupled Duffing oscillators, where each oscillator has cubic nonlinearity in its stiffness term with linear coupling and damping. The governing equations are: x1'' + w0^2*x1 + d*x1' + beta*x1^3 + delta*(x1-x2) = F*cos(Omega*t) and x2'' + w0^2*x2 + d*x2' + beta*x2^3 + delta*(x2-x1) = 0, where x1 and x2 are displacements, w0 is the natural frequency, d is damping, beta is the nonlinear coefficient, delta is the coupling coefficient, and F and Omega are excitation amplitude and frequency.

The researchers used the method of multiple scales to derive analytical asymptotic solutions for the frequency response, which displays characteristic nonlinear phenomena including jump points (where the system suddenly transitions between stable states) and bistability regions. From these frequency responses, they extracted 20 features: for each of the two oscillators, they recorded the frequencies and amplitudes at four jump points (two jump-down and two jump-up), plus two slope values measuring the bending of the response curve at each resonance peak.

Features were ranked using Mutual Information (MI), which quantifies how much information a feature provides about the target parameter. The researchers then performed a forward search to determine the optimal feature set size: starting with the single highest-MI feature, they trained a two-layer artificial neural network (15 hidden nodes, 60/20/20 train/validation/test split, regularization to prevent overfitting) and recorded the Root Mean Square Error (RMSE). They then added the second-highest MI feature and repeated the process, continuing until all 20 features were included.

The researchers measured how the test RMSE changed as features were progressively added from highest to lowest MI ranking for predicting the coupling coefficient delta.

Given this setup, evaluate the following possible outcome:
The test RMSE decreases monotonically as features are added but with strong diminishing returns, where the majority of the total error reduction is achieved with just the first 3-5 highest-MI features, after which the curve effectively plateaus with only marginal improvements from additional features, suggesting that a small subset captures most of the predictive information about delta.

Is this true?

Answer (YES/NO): NO